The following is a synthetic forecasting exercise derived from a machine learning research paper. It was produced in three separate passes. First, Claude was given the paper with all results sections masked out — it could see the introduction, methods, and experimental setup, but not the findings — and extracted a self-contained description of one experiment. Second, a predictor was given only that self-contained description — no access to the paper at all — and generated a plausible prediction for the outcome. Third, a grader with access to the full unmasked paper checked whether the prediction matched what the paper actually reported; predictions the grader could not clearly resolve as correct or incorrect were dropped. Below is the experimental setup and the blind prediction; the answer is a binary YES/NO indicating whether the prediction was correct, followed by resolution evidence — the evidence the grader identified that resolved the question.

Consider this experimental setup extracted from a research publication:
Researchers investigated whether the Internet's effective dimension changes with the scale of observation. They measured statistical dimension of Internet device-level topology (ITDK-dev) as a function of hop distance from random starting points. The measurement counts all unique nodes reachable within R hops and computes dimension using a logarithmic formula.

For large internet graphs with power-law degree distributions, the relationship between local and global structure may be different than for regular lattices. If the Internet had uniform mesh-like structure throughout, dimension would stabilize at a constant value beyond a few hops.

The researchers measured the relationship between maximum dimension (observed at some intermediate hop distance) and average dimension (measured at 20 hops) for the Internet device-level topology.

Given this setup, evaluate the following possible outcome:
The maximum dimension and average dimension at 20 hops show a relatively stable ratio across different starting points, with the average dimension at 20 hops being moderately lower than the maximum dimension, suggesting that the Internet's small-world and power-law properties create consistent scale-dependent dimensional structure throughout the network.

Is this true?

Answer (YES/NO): NO